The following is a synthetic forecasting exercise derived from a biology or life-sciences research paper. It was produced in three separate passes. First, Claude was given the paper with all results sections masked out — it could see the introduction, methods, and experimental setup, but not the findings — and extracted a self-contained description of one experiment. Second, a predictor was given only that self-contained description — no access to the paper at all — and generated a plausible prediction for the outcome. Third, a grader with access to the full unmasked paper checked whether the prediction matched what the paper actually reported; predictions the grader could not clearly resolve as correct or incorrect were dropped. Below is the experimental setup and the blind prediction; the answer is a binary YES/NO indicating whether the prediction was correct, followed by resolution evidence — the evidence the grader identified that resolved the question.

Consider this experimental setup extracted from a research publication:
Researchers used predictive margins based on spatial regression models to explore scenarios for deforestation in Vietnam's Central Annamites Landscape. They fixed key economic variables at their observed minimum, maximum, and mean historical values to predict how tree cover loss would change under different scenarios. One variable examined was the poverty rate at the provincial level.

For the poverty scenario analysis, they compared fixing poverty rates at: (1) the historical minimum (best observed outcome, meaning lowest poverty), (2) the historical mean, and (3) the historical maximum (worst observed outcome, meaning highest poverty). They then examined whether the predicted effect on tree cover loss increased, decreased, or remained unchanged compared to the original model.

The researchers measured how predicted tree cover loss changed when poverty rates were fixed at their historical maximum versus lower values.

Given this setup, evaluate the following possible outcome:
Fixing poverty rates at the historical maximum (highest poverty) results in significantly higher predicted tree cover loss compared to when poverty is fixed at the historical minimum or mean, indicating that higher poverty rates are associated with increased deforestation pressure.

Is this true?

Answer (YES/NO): YES